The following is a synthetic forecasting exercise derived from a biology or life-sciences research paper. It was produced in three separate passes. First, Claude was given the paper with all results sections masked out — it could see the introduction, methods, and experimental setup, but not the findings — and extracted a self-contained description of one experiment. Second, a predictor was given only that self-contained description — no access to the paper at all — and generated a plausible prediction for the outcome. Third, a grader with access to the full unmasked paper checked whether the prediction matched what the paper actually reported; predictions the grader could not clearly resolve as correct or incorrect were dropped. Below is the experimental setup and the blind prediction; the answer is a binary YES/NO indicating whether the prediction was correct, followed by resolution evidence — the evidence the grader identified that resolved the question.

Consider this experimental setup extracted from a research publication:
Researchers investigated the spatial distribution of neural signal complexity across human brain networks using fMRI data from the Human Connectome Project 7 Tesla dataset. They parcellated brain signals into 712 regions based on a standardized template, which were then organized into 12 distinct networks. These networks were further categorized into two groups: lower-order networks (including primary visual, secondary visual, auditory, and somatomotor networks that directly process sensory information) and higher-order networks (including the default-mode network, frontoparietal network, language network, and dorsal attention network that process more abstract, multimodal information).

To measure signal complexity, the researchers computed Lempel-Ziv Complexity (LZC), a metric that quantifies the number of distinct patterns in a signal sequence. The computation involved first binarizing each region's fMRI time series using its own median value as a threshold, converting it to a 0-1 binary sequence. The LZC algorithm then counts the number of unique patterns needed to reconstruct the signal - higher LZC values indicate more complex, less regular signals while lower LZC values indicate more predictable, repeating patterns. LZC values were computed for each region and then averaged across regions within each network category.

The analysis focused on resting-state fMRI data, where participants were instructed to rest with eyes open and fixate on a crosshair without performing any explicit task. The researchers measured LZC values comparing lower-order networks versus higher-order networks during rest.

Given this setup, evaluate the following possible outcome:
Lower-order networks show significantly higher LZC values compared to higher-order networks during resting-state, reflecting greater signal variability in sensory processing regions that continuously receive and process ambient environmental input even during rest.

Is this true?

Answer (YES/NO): YES